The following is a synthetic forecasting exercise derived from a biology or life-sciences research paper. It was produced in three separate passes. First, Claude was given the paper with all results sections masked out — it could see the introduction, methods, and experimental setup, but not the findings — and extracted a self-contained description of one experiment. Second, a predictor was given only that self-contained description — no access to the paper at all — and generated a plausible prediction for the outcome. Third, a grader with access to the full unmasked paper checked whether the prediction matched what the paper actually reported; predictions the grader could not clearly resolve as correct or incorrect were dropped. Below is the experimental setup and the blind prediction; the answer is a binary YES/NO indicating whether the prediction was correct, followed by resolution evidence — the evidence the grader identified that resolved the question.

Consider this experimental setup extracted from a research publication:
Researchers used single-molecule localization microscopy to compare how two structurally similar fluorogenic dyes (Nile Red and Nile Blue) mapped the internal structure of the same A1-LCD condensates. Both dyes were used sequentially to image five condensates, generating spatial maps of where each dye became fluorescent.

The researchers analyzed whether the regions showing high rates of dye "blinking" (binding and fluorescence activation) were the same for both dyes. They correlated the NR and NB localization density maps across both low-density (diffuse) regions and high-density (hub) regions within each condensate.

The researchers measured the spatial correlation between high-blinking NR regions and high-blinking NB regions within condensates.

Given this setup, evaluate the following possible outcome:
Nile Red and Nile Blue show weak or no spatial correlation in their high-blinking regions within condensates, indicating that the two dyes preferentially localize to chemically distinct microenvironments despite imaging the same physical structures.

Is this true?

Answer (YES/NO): NO